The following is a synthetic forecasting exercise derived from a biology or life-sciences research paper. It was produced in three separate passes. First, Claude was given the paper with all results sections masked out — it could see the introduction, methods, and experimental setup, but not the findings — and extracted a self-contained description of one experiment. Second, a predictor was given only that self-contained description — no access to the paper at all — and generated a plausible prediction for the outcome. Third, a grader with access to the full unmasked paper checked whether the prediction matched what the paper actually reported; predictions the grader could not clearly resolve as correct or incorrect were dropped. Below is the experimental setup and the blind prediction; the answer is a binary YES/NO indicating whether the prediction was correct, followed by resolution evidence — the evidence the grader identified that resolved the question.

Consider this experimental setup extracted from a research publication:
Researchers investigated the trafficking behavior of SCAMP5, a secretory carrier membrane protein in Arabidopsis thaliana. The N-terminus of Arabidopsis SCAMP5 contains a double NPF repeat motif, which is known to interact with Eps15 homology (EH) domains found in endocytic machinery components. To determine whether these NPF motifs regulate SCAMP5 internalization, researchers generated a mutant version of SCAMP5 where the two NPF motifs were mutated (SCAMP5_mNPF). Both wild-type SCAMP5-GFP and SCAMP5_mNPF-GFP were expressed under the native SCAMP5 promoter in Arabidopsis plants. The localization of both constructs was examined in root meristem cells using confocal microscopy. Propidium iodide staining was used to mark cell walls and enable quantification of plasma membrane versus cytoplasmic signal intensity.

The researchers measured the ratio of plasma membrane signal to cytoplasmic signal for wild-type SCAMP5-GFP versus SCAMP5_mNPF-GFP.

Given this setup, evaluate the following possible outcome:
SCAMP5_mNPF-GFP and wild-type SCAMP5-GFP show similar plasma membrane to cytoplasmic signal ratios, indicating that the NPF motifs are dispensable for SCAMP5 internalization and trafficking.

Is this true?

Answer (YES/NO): NO